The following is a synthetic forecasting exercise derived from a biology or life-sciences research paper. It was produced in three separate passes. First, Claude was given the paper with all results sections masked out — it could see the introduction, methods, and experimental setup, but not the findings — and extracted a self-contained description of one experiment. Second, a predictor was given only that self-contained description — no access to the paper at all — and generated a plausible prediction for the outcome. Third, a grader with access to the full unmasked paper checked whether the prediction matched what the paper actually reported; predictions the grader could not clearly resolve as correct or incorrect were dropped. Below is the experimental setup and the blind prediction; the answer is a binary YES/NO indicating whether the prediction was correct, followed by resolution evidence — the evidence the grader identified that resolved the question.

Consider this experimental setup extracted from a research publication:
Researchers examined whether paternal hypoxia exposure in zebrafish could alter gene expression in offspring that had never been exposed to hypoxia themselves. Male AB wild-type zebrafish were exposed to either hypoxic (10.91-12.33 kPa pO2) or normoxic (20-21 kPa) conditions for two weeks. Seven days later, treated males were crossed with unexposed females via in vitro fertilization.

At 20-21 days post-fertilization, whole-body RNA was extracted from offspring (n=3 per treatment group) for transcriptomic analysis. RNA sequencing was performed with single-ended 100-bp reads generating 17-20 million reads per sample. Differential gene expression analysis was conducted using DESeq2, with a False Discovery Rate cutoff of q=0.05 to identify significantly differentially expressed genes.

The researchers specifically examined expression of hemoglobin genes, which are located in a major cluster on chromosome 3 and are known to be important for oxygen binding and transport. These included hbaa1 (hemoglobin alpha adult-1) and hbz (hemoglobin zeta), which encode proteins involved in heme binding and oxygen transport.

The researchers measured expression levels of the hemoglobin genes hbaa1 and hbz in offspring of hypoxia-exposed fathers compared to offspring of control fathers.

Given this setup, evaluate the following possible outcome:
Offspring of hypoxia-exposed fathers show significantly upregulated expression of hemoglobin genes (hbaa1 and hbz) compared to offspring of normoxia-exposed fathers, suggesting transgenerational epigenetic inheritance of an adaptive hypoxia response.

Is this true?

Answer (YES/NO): YES